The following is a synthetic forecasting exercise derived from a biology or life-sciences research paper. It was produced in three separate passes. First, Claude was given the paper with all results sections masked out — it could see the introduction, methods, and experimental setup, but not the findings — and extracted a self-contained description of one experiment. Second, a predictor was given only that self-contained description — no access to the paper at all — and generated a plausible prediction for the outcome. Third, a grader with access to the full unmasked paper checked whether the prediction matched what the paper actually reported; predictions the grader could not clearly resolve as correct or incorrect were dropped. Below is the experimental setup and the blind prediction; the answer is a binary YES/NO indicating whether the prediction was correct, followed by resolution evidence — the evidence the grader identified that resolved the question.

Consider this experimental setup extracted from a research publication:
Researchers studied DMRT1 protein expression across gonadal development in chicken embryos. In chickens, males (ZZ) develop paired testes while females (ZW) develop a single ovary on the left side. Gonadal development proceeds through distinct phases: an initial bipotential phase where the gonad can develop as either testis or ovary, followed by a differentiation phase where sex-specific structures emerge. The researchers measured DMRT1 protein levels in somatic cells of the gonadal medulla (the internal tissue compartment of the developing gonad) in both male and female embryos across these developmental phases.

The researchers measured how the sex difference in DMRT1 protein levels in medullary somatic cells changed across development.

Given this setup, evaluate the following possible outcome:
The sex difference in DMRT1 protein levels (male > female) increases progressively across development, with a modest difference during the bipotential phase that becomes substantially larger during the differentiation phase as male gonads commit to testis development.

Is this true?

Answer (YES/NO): NO